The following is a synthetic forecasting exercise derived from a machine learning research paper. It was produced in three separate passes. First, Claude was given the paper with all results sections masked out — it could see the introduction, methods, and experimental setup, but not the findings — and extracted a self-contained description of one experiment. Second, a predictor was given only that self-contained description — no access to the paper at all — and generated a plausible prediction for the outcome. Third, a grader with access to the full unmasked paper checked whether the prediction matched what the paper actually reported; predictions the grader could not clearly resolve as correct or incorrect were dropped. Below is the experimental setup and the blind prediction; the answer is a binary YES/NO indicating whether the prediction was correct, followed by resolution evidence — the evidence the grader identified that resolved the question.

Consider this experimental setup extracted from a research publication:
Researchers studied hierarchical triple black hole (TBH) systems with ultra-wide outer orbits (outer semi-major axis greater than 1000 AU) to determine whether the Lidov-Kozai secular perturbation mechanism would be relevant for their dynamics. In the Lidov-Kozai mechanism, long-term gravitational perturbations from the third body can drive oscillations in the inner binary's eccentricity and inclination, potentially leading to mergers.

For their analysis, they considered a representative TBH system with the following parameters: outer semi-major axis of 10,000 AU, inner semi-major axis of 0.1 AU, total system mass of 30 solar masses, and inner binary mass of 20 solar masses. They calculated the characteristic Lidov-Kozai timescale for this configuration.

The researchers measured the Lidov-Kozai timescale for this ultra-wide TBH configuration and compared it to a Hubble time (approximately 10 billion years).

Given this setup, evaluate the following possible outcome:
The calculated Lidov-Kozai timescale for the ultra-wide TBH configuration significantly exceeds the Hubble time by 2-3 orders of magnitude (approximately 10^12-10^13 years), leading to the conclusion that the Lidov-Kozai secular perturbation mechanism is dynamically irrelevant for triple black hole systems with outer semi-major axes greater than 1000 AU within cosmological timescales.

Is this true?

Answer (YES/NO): YES